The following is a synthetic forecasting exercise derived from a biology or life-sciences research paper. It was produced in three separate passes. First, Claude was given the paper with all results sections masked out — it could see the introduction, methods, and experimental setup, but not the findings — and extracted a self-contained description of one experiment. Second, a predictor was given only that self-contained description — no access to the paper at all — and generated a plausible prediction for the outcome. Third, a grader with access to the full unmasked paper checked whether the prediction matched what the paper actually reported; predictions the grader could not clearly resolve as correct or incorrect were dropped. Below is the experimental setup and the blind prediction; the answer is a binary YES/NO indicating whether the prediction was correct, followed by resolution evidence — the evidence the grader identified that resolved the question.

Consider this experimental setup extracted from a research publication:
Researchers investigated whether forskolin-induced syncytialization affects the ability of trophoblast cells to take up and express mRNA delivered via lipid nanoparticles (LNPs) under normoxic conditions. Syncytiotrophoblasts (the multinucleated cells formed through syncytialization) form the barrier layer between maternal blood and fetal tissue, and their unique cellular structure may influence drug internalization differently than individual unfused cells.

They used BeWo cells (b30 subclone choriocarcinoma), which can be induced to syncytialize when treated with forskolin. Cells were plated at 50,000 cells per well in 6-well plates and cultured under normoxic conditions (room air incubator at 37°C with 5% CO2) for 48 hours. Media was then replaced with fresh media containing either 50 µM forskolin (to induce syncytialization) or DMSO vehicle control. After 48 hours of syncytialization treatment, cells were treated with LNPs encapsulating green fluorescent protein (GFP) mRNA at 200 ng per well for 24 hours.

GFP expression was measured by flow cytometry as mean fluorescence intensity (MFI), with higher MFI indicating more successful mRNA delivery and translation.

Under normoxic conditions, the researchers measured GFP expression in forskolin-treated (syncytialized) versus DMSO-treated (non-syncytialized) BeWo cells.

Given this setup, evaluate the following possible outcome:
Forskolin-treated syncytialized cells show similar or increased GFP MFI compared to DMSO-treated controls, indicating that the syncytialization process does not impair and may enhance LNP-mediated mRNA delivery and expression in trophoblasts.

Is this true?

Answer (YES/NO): YES